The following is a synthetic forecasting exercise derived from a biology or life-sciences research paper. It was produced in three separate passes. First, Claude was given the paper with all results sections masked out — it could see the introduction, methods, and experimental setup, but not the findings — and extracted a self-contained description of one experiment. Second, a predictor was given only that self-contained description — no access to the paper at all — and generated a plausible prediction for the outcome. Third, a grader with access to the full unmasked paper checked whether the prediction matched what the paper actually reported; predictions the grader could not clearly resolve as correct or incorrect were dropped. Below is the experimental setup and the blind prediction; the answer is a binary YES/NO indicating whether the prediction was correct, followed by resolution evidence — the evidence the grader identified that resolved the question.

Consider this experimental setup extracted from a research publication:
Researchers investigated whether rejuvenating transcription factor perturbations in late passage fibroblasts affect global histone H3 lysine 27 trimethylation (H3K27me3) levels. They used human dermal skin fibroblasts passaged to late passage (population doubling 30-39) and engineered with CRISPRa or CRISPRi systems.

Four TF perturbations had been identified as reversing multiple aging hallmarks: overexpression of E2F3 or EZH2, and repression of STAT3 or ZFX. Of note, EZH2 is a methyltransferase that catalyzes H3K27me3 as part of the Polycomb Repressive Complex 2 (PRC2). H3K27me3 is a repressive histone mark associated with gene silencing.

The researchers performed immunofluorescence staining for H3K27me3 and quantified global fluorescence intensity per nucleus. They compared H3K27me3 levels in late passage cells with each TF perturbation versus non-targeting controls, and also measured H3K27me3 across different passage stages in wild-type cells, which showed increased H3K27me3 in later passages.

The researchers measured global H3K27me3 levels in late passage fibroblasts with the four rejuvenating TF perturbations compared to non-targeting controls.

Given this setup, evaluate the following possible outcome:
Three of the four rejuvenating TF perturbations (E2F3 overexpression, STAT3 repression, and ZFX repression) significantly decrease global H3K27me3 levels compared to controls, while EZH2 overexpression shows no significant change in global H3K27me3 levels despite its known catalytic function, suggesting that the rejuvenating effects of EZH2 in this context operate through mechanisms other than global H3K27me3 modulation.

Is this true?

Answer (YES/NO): NO